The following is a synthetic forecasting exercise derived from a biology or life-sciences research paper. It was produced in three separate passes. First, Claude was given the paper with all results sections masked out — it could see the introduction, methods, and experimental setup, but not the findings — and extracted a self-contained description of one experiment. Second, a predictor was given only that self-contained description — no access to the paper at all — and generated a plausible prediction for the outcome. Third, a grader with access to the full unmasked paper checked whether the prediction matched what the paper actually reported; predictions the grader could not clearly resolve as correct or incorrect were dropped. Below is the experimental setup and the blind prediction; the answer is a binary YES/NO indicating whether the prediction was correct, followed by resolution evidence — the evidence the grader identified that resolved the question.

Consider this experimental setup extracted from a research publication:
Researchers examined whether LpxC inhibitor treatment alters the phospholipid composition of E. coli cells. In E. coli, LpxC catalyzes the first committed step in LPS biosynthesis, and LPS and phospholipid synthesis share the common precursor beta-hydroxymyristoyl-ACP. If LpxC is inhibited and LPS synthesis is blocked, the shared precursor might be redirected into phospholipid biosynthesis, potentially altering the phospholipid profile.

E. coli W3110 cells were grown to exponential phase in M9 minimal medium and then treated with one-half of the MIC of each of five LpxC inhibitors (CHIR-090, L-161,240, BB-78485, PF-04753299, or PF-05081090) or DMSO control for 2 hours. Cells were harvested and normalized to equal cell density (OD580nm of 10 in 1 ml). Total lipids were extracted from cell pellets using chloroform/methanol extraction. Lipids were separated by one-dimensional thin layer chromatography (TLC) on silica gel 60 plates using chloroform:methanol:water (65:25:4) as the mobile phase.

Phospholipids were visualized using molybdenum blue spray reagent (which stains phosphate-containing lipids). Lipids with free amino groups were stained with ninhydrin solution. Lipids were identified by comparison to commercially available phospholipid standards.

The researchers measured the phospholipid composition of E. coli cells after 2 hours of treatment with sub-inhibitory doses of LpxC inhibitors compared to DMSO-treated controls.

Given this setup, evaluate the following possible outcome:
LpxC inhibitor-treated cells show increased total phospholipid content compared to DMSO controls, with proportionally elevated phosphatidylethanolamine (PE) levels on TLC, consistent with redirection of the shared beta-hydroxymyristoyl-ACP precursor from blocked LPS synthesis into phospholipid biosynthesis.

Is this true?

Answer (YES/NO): NO